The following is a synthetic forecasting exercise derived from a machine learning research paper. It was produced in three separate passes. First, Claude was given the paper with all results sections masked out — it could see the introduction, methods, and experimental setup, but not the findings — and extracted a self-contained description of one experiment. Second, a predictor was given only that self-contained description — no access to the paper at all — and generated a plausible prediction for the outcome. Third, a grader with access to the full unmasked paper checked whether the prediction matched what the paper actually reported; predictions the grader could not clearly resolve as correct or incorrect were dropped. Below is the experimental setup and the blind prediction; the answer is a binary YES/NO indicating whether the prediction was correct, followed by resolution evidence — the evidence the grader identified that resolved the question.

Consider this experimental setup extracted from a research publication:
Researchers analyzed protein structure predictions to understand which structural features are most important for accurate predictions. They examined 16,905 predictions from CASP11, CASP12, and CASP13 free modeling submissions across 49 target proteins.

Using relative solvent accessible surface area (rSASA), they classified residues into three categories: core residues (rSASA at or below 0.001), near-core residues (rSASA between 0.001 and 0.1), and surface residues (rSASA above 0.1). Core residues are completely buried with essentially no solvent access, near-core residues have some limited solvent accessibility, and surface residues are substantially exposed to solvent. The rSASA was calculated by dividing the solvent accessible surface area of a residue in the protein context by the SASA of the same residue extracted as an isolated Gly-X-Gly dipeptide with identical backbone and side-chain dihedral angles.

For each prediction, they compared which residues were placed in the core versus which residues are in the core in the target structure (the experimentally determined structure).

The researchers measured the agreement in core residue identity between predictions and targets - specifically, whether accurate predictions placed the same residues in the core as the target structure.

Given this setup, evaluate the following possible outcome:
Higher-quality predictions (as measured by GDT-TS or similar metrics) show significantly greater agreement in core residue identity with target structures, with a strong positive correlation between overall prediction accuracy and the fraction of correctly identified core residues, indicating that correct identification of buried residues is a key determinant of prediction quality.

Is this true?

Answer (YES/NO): YES